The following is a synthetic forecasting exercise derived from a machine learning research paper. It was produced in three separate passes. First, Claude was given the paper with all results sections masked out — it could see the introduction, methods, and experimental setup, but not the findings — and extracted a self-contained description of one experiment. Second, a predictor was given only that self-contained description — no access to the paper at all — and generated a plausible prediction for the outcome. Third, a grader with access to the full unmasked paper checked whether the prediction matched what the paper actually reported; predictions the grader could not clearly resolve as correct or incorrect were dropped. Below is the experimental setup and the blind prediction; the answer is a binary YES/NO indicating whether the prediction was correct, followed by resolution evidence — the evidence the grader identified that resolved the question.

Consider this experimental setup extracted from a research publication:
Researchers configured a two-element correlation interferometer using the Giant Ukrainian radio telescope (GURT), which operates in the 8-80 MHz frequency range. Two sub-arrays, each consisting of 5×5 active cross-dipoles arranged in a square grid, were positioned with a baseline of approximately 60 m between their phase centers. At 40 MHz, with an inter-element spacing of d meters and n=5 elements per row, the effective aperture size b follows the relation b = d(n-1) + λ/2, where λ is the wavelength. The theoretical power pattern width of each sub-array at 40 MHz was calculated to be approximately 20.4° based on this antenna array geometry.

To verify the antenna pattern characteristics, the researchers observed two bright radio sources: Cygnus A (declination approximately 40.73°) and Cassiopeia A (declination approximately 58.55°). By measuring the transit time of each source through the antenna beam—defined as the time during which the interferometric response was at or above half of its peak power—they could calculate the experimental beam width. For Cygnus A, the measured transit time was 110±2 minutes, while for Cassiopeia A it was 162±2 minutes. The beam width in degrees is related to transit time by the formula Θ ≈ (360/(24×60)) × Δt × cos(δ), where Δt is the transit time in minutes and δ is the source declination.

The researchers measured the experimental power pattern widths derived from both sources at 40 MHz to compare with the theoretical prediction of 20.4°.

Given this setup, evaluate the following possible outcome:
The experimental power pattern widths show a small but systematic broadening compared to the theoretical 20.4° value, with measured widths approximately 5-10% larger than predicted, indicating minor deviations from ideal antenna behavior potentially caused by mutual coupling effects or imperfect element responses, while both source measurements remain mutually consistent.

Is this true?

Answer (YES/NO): NO